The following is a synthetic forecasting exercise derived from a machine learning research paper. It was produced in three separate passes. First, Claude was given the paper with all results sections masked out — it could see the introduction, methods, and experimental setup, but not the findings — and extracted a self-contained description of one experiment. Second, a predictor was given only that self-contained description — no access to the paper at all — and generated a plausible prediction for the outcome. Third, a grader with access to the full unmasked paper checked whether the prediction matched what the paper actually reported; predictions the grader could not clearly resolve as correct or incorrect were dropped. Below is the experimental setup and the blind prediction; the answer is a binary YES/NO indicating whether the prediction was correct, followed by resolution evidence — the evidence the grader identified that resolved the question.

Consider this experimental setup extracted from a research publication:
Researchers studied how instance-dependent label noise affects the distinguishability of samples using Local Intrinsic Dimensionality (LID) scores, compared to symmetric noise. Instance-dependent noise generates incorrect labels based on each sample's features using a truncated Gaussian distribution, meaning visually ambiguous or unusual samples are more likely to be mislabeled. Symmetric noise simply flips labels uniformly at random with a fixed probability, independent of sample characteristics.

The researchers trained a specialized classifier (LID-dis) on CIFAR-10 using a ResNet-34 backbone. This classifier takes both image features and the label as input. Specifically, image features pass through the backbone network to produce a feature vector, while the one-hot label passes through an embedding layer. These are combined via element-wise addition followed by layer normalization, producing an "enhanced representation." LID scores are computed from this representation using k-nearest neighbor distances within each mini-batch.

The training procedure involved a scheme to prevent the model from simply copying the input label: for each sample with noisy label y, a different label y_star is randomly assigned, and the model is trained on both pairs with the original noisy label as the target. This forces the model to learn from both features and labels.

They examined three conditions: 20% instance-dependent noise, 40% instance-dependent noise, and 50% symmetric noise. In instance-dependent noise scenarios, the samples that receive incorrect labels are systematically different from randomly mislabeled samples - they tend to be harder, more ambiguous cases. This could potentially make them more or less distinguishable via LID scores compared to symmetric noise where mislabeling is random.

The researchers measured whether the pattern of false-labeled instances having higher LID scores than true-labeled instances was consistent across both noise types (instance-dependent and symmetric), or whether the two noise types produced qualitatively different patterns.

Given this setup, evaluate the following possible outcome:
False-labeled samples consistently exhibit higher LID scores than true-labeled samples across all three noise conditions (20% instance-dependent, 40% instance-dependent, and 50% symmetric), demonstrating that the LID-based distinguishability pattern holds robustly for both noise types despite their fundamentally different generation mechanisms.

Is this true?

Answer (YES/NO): YES